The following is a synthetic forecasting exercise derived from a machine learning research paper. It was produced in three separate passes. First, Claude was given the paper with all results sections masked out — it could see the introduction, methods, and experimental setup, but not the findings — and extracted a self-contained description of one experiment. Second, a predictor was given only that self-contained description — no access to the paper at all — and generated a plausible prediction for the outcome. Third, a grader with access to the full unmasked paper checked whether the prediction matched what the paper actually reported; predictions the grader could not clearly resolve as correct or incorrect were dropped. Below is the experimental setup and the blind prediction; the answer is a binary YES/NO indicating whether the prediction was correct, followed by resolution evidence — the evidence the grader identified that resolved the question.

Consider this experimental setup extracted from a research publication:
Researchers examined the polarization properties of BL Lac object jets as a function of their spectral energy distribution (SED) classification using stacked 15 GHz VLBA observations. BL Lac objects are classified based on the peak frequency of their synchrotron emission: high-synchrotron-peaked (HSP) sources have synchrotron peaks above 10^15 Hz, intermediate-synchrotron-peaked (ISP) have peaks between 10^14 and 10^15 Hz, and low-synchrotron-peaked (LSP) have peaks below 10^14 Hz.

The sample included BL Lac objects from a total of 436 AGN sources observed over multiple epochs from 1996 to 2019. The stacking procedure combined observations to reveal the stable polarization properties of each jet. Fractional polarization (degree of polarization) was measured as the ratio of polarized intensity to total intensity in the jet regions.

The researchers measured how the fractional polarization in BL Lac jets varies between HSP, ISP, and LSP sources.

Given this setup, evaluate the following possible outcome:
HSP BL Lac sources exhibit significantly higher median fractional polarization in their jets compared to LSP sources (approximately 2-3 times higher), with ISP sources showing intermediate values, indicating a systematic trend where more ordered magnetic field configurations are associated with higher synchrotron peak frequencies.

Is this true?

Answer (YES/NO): NO